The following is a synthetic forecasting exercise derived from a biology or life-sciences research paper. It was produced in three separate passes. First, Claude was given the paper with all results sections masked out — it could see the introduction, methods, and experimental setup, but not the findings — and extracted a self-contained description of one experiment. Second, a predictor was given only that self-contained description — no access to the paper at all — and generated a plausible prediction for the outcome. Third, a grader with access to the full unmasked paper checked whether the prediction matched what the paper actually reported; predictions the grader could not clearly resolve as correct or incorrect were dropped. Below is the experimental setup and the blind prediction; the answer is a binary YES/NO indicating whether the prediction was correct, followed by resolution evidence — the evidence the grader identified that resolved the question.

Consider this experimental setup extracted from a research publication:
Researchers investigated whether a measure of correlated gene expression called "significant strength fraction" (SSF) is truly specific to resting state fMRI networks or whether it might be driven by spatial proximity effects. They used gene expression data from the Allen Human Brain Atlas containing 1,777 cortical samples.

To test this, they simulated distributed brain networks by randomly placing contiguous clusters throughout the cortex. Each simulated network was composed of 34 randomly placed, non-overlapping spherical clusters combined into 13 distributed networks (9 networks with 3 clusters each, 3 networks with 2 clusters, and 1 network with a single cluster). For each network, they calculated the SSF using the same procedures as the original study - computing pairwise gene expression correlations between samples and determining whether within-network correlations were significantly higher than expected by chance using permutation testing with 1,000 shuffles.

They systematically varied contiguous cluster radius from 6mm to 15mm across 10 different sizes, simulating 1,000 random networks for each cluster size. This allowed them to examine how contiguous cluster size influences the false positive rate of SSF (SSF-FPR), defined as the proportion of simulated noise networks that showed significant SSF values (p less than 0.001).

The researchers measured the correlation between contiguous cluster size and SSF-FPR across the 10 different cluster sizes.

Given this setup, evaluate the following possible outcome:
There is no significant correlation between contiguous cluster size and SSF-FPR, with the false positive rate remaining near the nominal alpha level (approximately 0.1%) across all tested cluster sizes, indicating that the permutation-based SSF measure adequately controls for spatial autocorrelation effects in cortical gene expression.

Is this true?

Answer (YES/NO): NO